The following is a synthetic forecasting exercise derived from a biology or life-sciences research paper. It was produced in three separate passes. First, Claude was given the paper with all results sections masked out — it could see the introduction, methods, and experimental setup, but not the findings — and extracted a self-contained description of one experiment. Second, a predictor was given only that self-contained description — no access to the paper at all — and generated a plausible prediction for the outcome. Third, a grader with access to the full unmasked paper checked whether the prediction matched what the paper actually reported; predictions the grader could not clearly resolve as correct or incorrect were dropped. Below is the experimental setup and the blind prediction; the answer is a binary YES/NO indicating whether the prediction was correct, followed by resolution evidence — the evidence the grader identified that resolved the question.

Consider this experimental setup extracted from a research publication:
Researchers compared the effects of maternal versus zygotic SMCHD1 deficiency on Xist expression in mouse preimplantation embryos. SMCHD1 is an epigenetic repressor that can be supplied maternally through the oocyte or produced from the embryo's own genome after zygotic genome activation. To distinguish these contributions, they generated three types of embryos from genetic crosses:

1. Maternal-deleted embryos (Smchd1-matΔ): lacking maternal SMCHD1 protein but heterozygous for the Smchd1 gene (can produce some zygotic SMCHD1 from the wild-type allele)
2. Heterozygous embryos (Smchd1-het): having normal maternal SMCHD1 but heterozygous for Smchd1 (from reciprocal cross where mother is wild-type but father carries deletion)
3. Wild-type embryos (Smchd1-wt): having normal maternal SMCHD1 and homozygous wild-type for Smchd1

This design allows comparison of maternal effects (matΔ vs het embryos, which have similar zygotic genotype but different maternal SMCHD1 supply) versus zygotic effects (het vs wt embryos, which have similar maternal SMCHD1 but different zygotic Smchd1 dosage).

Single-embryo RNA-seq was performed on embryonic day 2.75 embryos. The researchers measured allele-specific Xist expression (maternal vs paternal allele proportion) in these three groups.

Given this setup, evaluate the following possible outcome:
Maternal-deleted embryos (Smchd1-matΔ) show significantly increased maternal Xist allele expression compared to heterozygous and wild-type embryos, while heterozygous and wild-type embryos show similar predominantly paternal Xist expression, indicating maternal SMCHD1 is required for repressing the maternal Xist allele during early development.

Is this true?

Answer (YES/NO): YES